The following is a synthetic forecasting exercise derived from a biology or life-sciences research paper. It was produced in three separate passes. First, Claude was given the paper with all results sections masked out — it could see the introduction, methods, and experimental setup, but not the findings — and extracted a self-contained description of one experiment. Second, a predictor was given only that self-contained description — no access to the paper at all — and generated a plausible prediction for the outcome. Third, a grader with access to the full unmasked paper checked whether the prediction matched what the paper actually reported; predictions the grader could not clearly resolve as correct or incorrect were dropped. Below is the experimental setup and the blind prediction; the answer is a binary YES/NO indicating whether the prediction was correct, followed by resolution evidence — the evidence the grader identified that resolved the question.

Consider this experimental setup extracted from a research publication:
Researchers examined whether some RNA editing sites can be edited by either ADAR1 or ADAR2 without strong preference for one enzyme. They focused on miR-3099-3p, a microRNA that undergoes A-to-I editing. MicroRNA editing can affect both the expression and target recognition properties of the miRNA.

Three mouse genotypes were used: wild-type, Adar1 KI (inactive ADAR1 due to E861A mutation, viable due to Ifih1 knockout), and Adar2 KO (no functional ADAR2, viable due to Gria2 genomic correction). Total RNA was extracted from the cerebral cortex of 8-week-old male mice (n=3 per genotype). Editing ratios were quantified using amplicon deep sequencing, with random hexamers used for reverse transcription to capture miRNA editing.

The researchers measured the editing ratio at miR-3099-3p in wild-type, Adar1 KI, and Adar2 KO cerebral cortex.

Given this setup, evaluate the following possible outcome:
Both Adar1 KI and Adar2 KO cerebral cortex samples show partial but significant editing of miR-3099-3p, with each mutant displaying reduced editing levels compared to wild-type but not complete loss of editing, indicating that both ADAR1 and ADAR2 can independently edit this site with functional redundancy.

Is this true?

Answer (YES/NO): NO